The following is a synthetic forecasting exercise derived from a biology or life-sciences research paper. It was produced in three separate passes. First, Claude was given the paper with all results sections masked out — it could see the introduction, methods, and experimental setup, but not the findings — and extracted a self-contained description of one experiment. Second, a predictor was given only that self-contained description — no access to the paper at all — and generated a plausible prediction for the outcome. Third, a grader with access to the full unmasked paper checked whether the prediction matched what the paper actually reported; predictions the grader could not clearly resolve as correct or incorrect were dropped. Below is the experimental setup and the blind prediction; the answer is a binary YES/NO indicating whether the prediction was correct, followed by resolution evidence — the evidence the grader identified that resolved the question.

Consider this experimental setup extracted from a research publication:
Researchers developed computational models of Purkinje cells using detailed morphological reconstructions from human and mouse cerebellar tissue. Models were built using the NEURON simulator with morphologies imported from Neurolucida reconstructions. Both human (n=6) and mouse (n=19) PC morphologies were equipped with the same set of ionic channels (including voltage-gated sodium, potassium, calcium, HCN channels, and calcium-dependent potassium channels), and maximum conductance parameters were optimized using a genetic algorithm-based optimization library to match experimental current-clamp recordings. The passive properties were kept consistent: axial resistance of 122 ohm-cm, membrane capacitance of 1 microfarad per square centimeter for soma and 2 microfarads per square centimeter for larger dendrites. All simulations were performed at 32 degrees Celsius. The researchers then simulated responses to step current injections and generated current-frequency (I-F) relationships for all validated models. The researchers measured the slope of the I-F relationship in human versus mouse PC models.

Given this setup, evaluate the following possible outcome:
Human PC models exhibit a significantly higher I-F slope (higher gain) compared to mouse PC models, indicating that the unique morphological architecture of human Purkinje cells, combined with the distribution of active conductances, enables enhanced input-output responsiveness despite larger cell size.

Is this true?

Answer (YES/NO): NO